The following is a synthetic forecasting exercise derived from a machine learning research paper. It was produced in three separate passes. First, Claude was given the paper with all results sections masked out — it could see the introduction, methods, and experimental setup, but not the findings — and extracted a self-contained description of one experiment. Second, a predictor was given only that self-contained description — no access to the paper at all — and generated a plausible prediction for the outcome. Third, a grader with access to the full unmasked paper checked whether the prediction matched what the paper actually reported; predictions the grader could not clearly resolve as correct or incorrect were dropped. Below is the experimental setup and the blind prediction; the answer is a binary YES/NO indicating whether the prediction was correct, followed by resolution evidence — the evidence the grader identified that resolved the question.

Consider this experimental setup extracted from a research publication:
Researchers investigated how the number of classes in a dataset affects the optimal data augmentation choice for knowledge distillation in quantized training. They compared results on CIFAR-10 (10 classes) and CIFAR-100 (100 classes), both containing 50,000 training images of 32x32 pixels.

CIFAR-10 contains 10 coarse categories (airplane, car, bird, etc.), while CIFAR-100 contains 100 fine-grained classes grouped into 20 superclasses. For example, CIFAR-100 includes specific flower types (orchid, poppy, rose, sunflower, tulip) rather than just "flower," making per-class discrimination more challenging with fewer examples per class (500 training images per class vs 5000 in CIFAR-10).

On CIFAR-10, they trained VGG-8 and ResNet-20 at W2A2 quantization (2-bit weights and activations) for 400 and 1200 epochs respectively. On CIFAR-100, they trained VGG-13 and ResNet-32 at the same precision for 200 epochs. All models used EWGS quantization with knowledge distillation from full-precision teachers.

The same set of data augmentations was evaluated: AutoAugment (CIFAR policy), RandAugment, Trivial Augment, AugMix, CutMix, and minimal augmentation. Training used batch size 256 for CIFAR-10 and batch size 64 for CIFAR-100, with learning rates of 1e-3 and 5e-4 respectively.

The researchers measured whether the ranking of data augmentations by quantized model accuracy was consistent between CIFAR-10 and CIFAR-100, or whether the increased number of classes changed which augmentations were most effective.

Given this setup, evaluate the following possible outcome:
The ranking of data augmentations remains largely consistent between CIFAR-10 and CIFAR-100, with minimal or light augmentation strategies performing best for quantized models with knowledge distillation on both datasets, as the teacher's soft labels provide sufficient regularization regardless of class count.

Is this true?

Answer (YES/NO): NO